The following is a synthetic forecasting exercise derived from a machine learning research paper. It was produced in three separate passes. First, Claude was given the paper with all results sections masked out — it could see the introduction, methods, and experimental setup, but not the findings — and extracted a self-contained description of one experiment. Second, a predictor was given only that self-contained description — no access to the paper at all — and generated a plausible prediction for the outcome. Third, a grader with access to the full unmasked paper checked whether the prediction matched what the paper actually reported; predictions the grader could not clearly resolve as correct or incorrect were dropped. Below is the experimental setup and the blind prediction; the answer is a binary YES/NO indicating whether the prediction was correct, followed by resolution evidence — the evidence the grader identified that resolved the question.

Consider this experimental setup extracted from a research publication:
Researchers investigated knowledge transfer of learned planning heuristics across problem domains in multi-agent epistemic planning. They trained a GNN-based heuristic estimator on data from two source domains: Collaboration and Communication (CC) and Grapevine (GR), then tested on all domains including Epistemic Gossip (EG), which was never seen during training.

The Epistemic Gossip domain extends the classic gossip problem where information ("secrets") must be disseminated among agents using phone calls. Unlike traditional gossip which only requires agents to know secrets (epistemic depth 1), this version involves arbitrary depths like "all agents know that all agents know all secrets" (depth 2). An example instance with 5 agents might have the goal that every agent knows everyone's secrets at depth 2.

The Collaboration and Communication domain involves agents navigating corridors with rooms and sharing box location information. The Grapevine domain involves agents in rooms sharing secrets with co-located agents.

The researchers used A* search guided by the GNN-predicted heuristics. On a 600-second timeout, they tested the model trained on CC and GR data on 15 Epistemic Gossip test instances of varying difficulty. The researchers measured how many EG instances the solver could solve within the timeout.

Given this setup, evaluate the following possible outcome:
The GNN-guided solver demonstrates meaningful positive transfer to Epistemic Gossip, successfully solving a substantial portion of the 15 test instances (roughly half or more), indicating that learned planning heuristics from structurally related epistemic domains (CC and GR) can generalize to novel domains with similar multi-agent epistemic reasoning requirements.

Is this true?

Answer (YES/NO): NO